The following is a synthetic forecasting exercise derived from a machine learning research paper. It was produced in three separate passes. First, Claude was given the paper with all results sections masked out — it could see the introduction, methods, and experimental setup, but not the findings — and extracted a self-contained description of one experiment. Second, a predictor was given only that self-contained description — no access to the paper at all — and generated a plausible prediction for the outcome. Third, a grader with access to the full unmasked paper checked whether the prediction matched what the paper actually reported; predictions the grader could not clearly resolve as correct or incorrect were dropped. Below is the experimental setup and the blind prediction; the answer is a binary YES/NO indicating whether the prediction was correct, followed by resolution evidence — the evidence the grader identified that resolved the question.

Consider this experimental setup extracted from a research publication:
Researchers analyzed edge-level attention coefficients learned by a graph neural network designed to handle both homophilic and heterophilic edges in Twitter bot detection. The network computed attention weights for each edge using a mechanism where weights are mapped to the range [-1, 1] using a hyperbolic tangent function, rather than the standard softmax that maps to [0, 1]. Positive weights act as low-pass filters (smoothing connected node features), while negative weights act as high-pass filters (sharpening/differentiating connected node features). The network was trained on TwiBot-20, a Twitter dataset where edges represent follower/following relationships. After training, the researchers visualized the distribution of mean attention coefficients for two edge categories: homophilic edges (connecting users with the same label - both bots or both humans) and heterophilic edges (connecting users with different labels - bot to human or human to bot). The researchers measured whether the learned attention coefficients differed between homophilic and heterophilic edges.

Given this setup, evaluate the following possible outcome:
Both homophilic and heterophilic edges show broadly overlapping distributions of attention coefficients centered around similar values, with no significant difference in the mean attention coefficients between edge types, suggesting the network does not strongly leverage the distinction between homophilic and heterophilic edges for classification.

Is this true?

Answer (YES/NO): NO